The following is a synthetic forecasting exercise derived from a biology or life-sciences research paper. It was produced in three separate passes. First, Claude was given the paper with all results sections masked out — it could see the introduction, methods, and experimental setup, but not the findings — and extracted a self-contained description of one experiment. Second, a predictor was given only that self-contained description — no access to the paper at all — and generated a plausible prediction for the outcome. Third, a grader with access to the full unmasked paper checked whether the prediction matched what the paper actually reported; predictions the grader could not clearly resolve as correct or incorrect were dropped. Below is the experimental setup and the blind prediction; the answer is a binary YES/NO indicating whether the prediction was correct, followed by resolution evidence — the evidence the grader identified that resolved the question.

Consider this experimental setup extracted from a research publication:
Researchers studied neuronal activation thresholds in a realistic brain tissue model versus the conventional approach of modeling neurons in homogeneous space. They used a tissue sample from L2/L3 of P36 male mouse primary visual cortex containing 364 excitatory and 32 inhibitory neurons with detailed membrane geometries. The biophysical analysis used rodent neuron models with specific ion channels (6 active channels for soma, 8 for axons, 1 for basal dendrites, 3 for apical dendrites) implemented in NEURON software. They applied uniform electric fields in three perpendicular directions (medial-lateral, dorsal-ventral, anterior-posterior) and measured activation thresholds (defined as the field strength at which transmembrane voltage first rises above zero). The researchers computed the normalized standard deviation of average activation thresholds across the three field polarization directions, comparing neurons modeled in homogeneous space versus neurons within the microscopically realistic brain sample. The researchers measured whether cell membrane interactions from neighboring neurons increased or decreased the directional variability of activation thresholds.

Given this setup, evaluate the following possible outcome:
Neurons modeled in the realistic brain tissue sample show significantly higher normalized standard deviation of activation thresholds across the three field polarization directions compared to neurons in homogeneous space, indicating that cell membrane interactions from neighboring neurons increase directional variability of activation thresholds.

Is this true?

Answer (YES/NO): NO